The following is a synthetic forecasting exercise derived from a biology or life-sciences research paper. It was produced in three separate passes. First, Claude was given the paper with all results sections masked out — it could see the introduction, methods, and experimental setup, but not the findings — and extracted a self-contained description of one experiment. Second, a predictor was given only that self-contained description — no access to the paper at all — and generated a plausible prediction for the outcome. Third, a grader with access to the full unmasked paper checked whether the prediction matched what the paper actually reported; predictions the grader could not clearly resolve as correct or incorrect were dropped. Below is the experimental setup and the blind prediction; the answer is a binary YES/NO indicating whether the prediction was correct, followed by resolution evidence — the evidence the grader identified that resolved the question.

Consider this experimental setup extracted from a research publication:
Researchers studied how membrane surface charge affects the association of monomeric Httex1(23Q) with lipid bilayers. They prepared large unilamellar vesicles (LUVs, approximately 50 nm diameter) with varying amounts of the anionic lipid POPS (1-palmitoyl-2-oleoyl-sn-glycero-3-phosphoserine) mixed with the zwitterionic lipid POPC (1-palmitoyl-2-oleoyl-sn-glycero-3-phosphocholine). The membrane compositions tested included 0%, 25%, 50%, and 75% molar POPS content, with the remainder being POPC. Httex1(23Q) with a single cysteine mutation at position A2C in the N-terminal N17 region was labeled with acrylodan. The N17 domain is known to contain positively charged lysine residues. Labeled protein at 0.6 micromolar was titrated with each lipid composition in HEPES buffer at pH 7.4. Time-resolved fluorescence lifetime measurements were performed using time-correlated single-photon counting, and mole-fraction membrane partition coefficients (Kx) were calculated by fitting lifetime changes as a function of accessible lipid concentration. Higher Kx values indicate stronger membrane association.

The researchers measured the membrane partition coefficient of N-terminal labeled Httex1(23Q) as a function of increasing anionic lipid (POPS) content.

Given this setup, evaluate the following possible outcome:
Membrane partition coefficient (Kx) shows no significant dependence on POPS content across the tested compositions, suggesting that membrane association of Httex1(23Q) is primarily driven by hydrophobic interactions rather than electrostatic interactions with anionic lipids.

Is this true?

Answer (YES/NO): NO